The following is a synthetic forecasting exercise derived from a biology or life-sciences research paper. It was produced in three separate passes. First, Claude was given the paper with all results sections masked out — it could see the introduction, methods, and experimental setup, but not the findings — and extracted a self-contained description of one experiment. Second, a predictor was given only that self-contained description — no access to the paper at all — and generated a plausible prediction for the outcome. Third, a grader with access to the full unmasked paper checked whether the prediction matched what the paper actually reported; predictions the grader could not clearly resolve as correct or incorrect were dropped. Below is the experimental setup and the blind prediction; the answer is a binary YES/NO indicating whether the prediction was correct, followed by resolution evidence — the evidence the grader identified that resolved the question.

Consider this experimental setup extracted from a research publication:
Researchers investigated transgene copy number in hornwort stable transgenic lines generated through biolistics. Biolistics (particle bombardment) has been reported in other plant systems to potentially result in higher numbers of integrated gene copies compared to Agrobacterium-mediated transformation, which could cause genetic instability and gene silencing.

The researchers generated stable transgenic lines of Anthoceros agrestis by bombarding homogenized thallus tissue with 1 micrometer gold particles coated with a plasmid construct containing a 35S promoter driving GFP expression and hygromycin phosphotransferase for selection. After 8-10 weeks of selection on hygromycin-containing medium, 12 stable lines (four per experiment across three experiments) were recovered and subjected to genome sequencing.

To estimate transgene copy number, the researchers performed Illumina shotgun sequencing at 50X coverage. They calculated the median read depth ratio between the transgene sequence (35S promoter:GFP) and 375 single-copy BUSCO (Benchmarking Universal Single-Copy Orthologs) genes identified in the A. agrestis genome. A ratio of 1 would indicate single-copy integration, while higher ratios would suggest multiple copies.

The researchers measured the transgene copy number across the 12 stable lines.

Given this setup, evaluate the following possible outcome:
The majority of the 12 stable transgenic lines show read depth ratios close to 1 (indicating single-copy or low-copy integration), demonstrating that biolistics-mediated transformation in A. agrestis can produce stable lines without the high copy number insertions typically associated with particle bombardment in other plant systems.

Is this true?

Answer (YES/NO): NO